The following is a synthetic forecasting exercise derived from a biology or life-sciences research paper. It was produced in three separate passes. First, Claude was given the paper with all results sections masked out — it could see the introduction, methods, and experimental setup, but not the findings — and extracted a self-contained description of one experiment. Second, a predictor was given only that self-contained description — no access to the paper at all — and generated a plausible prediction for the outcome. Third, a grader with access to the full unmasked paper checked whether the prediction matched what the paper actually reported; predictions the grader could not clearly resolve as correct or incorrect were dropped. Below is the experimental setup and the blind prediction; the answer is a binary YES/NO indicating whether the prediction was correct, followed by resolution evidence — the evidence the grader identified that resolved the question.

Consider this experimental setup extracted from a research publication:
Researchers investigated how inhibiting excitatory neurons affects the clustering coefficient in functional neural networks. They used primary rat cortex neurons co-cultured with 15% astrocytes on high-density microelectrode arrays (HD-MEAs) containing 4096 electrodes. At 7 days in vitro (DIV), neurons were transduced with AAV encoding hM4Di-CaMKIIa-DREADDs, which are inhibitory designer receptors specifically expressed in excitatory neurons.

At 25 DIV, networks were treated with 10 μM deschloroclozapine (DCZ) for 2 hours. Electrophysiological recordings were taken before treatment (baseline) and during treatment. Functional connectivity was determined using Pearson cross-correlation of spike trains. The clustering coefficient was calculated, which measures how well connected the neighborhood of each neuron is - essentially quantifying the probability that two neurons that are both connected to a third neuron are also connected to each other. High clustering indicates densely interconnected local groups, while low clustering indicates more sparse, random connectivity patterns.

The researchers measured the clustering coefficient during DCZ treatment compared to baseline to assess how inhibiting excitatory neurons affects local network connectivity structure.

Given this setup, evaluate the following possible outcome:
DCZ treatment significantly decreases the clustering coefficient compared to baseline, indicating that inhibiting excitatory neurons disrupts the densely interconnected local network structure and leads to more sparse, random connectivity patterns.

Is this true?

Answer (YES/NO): YES